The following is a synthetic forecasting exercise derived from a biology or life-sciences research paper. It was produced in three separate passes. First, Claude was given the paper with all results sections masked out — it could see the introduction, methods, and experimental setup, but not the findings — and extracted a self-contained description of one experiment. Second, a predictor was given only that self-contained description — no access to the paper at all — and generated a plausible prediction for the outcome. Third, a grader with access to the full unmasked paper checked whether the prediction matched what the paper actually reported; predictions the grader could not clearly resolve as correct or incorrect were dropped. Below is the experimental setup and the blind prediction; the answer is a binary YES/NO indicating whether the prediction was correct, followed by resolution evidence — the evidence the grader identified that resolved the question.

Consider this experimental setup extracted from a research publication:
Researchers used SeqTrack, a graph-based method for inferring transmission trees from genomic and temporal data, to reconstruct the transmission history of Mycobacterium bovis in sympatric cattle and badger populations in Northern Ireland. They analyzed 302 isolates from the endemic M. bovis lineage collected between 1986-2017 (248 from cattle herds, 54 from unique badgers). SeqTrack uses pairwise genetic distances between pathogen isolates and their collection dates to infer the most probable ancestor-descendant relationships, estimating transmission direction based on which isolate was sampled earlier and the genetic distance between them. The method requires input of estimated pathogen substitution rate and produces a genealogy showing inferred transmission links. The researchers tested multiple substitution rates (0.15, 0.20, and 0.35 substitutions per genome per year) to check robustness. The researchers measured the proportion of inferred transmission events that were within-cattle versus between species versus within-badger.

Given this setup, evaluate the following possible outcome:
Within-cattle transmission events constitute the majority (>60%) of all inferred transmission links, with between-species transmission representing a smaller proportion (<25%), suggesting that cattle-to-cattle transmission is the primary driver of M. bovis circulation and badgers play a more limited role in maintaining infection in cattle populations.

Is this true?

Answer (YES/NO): YES